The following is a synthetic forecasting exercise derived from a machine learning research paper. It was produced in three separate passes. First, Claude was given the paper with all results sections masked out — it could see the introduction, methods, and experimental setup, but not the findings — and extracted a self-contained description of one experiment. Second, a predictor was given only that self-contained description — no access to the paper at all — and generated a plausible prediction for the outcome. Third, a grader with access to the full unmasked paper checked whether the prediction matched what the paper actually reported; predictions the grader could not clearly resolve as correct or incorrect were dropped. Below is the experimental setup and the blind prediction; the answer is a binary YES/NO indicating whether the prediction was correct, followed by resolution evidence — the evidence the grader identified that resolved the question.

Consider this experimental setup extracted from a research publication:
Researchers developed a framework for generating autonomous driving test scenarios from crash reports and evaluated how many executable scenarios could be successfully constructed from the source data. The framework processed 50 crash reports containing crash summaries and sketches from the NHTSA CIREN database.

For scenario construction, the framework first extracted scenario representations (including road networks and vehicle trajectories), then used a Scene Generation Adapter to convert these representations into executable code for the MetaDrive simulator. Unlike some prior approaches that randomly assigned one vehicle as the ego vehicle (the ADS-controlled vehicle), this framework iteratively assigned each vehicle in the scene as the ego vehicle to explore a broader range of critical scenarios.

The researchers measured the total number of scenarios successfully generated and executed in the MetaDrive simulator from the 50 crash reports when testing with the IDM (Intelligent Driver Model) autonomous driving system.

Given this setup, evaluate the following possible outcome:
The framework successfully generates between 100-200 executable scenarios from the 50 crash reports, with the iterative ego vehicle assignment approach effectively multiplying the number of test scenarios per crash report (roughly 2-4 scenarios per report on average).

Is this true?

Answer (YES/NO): NO